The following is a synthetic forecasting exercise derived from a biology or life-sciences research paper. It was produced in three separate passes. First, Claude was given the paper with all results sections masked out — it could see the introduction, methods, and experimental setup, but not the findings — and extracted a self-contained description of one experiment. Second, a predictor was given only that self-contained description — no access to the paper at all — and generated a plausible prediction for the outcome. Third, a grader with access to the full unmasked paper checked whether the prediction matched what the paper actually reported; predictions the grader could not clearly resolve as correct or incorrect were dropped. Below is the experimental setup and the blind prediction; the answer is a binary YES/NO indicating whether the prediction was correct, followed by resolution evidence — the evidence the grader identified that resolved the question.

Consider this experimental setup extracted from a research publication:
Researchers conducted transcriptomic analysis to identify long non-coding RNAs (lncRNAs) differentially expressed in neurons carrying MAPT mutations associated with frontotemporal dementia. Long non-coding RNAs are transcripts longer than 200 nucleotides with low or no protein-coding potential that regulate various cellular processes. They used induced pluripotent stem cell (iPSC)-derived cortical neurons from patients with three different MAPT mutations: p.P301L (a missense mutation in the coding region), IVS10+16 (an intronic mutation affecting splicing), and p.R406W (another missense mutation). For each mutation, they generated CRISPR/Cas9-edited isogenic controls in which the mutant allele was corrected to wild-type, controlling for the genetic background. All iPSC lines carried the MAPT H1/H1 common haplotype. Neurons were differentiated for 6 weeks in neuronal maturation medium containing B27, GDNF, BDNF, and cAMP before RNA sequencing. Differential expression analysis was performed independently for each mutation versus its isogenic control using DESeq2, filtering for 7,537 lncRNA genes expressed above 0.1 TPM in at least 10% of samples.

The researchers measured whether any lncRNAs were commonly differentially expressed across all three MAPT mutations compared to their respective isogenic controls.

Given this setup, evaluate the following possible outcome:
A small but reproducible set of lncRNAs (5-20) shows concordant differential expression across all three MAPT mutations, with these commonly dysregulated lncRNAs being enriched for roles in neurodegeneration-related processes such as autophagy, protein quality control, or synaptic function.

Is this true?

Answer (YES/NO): YES